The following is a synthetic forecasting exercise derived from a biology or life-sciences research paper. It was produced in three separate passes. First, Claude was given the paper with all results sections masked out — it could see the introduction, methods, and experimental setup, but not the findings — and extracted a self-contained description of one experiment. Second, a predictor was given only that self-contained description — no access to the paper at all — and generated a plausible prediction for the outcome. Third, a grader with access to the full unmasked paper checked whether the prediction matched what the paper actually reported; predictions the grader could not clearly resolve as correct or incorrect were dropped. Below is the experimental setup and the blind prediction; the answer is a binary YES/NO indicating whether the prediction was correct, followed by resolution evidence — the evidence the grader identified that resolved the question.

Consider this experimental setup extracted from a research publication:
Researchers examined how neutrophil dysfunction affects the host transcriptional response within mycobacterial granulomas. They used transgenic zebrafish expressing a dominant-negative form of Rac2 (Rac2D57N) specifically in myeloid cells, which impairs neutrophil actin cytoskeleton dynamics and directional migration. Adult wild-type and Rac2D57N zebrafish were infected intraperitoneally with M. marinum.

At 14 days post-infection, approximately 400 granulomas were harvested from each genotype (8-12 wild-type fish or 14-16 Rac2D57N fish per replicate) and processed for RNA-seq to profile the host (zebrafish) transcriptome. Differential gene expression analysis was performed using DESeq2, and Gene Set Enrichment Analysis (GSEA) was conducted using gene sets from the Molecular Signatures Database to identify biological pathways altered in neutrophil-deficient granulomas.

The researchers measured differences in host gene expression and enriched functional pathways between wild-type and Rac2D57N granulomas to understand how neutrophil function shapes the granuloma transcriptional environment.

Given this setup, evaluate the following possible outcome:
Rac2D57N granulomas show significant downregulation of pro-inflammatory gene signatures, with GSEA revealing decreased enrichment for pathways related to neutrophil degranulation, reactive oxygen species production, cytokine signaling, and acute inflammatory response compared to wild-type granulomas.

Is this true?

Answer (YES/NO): NO